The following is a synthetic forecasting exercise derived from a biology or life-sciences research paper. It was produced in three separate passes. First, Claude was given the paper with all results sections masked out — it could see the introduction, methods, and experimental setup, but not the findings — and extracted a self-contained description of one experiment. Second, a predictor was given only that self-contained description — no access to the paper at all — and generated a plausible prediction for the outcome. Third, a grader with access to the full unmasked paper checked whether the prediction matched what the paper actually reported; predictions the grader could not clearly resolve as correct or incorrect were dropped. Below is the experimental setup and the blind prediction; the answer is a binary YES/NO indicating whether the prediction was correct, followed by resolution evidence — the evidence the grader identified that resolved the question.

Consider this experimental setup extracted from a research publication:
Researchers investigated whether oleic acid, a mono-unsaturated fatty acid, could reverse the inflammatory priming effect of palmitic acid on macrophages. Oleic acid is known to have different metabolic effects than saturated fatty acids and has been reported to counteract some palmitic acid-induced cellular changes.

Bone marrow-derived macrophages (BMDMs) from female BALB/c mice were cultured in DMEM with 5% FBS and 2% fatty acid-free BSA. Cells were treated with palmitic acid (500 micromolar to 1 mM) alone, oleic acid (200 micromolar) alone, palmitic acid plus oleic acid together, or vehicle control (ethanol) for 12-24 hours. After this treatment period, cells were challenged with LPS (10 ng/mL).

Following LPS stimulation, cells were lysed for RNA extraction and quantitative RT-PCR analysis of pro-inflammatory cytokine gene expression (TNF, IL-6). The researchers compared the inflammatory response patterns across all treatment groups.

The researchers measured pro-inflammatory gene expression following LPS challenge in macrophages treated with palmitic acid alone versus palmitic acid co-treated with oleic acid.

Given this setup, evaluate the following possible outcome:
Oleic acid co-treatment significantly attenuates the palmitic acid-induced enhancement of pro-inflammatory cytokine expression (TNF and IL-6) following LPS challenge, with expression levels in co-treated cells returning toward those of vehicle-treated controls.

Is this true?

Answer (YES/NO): YES